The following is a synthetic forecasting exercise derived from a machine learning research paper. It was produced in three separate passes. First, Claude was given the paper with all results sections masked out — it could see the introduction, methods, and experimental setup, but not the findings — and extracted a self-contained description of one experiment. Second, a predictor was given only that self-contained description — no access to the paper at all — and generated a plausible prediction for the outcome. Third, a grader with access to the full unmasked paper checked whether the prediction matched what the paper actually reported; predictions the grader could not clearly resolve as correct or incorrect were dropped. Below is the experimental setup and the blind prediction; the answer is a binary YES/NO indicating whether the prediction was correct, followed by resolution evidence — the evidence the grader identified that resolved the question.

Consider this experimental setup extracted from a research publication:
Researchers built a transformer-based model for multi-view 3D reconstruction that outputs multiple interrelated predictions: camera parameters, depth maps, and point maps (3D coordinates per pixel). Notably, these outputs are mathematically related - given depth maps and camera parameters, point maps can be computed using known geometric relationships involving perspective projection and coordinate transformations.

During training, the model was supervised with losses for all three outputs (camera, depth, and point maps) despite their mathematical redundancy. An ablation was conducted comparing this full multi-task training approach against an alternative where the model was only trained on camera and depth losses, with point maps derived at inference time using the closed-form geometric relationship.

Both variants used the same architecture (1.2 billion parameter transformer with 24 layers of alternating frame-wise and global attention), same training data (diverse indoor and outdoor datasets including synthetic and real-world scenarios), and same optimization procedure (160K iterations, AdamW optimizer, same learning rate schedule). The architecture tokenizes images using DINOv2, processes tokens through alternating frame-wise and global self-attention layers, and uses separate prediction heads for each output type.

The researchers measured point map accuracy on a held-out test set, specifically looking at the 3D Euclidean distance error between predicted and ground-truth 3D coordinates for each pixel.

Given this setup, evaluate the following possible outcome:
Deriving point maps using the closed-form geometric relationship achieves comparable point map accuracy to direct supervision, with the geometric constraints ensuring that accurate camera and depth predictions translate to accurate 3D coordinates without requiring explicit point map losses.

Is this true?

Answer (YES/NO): NO